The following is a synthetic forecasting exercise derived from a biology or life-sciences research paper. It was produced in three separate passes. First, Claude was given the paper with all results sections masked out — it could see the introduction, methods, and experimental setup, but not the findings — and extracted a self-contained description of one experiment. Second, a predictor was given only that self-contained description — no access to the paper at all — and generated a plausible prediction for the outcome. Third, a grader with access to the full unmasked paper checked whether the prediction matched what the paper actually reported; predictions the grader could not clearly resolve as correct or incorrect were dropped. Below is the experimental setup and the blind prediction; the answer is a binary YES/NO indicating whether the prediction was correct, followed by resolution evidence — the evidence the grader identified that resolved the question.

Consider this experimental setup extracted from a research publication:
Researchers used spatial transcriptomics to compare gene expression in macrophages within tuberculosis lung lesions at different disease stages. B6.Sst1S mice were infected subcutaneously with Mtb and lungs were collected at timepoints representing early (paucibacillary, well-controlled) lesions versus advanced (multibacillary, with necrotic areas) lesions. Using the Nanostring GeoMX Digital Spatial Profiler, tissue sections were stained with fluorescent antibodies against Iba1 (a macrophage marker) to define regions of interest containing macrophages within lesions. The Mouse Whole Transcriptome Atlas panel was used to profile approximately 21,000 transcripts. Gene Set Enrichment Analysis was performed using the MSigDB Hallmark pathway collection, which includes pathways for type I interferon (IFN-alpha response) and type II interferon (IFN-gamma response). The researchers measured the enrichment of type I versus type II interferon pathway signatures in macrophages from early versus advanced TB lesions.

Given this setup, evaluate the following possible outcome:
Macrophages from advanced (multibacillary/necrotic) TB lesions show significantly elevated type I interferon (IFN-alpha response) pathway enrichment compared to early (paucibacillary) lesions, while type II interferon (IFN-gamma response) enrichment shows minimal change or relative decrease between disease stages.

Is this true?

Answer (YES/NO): YES